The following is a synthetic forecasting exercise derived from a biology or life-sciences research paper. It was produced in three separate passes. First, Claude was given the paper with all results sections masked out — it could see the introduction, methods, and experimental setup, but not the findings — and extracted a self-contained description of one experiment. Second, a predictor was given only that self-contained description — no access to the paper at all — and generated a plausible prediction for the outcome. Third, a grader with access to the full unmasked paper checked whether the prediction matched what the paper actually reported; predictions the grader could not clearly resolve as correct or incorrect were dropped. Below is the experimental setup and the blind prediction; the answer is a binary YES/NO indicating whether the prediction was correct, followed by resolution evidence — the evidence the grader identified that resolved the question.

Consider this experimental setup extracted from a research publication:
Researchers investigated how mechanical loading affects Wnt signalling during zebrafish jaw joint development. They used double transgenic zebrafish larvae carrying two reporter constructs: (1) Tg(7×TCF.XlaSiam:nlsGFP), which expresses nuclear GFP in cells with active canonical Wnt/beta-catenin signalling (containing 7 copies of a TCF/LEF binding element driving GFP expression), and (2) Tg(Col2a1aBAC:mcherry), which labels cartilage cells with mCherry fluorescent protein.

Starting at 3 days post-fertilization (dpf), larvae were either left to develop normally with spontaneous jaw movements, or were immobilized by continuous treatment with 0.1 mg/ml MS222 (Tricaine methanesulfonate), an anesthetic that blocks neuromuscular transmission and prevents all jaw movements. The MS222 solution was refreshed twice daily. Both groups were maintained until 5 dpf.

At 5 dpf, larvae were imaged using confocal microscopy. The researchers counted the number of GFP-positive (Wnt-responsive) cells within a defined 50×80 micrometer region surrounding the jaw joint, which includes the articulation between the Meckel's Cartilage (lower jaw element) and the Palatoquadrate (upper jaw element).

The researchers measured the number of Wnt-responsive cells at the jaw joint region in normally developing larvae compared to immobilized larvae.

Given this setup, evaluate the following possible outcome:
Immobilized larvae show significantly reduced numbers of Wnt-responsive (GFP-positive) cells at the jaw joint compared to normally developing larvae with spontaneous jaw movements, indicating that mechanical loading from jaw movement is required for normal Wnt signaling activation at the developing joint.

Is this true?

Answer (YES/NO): YES